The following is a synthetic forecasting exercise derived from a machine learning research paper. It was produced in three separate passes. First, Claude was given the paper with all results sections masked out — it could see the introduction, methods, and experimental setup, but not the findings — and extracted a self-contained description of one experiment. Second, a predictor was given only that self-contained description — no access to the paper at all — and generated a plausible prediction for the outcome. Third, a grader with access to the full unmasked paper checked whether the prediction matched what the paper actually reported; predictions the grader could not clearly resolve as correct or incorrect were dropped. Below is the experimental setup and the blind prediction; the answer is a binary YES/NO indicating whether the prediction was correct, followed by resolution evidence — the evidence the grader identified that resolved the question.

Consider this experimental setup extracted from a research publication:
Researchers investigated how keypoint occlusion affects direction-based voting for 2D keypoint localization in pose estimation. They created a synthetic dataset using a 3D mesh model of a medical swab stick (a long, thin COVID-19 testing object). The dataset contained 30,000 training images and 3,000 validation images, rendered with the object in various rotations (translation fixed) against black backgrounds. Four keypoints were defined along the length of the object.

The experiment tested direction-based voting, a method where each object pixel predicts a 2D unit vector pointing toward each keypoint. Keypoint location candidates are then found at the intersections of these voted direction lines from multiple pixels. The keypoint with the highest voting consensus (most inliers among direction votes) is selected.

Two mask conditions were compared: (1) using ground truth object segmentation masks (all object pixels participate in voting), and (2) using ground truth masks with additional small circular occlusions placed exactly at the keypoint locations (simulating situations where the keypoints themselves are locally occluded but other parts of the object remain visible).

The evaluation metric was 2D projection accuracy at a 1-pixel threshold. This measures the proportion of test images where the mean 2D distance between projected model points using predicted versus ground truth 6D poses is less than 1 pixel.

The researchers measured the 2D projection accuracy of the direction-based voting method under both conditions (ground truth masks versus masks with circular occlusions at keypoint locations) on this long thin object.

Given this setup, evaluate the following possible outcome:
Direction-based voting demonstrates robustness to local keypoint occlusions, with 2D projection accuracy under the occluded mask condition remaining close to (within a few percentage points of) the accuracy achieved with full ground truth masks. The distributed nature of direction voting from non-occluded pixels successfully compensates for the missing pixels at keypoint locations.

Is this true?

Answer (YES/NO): NO